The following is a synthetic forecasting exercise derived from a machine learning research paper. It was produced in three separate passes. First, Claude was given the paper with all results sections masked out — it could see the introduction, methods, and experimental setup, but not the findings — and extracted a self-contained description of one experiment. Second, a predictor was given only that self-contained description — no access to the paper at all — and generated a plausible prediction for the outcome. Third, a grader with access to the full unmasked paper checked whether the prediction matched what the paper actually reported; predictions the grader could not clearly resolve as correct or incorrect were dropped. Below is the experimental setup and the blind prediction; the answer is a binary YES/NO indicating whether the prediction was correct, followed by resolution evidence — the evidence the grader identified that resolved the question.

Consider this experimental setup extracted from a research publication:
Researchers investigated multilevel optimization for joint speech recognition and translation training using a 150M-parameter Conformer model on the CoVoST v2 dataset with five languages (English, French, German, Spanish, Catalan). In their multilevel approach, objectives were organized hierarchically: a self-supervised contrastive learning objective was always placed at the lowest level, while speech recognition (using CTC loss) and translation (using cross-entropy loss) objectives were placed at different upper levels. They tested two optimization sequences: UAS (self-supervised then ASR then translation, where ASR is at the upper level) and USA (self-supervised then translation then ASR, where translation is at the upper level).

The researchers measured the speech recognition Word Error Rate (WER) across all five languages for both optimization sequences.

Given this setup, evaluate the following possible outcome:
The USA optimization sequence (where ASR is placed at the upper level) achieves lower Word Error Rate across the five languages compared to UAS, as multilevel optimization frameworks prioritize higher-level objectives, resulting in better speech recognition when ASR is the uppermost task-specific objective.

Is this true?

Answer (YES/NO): NO